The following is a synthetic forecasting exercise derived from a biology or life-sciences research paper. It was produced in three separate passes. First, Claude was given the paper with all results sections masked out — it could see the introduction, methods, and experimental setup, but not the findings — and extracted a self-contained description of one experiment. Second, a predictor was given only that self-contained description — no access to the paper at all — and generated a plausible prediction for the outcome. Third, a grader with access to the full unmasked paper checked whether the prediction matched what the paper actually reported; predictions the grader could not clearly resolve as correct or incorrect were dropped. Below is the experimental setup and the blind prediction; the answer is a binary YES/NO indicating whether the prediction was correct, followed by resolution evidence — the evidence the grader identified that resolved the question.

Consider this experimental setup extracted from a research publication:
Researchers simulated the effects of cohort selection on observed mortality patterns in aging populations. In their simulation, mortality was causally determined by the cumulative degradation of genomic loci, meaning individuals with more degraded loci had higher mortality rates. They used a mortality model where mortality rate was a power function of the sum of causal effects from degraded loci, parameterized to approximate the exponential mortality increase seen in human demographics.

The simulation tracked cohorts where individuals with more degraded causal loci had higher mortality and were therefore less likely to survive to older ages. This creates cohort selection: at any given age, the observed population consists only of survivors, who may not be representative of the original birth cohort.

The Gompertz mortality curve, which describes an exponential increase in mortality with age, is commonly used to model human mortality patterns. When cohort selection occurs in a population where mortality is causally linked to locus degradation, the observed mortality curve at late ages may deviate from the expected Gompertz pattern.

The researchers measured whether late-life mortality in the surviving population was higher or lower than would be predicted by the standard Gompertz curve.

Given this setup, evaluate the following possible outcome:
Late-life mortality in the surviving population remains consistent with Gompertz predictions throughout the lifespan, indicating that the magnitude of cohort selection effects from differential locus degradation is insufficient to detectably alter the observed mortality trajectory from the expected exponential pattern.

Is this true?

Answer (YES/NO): NO